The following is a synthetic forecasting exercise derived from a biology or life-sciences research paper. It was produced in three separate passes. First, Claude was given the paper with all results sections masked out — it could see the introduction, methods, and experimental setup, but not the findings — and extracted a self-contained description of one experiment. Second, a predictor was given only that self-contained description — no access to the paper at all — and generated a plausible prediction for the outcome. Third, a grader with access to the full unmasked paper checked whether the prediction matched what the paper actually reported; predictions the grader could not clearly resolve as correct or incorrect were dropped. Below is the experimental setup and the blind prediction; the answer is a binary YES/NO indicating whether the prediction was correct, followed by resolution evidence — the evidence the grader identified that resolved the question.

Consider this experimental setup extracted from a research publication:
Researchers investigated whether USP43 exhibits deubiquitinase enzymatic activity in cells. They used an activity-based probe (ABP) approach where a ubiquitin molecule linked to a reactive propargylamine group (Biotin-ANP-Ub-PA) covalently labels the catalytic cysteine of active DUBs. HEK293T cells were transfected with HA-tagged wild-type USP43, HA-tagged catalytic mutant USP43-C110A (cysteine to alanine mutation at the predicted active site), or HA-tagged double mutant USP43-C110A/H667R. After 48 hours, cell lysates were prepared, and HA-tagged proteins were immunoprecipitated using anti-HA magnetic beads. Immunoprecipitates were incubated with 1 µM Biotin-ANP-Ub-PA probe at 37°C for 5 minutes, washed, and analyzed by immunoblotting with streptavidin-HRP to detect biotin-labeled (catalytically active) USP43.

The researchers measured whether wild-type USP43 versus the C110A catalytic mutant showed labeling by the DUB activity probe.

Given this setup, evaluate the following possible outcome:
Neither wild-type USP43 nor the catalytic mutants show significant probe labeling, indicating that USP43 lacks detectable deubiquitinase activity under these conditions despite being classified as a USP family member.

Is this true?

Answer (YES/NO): NO